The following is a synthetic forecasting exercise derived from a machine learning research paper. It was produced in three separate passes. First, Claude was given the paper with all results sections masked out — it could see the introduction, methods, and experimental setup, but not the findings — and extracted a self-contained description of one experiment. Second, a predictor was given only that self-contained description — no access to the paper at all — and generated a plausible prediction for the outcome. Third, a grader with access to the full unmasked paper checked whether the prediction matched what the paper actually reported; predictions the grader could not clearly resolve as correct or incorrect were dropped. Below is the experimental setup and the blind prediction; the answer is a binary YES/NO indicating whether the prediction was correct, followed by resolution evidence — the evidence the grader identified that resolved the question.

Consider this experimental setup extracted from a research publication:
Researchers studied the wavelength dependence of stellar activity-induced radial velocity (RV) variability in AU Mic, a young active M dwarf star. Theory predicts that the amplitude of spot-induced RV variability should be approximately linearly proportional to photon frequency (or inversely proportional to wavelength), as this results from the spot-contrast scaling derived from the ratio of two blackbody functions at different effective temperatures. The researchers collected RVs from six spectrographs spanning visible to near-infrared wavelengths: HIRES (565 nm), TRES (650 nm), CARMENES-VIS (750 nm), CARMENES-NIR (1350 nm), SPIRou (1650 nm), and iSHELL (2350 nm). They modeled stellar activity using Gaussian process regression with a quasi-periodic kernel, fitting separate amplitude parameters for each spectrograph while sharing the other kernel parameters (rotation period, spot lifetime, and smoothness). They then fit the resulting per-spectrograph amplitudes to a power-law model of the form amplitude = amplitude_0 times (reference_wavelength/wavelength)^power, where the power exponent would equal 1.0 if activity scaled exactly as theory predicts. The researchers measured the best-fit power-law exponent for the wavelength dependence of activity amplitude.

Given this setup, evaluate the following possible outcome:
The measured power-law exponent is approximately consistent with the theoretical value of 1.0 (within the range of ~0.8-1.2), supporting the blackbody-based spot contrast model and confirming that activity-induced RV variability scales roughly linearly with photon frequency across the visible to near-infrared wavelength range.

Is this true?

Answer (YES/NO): YES